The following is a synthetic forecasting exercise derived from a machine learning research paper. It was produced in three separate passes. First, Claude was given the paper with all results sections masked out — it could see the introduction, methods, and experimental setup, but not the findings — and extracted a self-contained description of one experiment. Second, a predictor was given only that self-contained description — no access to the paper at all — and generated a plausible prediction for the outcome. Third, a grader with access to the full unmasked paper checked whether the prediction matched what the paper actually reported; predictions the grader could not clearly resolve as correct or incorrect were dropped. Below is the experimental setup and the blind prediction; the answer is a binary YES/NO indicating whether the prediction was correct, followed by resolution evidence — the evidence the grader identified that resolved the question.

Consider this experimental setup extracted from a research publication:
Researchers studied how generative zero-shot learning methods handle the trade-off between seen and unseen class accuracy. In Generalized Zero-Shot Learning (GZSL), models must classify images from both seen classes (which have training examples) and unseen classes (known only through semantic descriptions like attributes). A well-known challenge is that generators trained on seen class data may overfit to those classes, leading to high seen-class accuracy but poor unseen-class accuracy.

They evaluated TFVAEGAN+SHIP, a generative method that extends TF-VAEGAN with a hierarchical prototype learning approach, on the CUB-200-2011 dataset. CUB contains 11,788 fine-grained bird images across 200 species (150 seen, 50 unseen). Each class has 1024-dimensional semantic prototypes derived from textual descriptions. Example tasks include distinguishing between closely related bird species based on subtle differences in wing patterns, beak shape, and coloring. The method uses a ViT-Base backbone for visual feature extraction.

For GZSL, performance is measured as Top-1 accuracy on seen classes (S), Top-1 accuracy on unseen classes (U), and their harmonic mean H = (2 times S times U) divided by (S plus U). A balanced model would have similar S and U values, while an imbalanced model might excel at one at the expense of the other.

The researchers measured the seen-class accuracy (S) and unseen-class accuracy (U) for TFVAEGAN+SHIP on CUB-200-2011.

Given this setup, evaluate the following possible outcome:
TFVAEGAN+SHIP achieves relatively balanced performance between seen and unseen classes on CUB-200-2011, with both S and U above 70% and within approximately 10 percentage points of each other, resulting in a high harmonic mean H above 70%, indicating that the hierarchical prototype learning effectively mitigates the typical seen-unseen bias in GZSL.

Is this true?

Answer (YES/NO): NO